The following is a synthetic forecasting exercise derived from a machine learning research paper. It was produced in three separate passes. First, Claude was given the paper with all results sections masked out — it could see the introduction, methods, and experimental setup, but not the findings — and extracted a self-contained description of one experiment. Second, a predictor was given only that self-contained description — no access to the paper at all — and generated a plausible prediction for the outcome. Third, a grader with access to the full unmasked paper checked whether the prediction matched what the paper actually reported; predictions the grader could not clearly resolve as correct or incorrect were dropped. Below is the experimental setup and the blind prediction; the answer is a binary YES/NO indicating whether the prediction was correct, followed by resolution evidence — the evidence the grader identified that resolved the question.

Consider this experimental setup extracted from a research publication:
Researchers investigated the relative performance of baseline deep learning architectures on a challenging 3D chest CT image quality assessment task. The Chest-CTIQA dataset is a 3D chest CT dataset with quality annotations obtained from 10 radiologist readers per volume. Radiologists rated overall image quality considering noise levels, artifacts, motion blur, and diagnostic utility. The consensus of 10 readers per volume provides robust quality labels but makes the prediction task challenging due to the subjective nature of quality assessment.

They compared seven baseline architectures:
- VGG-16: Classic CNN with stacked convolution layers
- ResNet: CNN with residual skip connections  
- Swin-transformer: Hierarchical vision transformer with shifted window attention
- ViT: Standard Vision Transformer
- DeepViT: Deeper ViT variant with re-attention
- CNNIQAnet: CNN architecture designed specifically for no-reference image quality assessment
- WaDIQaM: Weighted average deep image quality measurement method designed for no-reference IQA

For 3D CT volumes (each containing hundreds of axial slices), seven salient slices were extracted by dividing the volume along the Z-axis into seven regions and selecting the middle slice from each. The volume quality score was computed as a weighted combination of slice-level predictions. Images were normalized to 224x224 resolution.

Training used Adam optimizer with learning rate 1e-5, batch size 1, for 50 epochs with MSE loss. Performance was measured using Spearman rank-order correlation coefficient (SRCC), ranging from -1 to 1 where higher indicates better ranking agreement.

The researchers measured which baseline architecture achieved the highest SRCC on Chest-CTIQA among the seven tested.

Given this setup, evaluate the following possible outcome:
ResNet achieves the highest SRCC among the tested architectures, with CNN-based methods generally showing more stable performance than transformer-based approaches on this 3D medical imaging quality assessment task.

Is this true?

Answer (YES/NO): NO